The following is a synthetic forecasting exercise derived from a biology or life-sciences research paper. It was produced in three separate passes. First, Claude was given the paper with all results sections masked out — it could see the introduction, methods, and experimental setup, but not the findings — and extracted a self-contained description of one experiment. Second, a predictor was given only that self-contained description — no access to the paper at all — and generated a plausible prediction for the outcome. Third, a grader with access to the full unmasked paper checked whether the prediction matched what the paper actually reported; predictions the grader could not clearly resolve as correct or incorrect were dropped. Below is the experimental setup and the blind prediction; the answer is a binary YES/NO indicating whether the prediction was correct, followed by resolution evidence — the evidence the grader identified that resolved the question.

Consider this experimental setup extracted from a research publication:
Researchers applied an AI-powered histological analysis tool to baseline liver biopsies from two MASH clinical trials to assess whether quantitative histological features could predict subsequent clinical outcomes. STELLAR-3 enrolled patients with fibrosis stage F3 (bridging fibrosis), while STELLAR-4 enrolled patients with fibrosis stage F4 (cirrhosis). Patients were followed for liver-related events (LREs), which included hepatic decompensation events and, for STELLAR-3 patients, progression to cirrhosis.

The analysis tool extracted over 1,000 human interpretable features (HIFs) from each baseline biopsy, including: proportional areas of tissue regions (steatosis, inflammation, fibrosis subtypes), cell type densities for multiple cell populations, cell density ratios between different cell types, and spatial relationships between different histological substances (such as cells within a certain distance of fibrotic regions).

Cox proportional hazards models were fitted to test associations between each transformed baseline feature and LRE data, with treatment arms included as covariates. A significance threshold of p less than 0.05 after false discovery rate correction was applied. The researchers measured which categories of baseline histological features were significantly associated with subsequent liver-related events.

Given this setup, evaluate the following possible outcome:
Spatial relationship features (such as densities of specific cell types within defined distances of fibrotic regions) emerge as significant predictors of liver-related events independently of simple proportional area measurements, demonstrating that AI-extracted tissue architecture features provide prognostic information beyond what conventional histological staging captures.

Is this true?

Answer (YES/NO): NO